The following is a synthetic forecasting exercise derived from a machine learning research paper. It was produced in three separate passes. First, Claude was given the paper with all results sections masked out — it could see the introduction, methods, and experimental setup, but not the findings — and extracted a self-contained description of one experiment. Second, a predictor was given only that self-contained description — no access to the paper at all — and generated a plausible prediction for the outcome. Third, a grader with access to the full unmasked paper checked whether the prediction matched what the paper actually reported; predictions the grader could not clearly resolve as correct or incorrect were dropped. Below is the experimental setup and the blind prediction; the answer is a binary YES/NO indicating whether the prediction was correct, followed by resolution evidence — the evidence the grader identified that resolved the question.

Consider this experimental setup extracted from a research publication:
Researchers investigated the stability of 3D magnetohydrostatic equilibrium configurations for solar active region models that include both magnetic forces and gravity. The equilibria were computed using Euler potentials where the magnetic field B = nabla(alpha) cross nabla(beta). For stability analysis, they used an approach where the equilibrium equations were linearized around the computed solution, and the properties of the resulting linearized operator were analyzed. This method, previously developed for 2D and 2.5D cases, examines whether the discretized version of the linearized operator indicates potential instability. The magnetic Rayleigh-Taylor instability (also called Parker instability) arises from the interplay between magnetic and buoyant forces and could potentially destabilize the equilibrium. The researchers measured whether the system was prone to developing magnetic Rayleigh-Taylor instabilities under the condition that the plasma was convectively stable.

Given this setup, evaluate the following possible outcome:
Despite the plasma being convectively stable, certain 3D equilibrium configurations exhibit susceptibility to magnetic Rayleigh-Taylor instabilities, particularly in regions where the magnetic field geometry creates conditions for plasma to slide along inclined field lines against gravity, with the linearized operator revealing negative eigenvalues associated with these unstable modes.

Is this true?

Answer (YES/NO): YES